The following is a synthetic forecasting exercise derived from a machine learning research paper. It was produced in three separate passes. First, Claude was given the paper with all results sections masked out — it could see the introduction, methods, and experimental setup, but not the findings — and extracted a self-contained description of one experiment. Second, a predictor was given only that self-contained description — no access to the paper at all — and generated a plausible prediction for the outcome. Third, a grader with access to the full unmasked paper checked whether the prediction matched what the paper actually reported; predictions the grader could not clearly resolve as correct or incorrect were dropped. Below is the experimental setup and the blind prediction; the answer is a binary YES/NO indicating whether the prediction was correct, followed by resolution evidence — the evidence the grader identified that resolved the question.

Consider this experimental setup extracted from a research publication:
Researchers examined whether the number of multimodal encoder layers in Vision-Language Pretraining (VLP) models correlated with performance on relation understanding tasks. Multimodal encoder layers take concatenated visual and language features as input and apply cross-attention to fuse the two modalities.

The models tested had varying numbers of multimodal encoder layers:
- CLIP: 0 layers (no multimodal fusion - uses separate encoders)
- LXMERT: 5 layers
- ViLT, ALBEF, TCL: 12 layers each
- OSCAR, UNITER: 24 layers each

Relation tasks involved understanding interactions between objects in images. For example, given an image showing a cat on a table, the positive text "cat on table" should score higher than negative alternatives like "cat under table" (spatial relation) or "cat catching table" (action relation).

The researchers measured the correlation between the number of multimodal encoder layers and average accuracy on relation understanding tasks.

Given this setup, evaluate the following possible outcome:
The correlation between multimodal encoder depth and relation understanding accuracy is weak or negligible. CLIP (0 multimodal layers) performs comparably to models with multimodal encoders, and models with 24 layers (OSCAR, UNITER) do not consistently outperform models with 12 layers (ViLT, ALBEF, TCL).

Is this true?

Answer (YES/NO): NO